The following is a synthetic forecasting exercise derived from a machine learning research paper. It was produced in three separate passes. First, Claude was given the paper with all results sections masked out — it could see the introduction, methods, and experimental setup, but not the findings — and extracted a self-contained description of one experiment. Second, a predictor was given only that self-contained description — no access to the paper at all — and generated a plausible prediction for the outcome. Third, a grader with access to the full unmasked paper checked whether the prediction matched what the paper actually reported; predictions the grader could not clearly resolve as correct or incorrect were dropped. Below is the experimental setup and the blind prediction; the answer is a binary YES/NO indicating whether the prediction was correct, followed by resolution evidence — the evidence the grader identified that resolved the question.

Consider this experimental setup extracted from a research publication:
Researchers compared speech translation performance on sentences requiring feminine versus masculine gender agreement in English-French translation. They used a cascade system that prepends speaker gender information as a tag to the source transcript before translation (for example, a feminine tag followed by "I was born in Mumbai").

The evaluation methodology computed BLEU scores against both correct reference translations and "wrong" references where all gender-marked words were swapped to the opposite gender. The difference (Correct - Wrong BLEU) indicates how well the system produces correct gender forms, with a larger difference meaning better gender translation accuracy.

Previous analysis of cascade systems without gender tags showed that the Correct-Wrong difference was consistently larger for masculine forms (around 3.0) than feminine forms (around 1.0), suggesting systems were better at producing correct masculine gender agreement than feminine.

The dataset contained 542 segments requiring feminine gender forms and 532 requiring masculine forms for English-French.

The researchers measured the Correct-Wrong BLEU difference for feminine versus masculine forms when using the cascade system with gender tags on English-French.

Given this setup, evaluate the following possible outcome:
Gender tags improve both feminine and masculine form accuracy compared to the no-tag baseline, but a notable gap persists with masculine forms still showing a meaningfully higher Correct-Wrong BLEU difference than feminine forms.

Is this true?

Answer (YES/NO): NO